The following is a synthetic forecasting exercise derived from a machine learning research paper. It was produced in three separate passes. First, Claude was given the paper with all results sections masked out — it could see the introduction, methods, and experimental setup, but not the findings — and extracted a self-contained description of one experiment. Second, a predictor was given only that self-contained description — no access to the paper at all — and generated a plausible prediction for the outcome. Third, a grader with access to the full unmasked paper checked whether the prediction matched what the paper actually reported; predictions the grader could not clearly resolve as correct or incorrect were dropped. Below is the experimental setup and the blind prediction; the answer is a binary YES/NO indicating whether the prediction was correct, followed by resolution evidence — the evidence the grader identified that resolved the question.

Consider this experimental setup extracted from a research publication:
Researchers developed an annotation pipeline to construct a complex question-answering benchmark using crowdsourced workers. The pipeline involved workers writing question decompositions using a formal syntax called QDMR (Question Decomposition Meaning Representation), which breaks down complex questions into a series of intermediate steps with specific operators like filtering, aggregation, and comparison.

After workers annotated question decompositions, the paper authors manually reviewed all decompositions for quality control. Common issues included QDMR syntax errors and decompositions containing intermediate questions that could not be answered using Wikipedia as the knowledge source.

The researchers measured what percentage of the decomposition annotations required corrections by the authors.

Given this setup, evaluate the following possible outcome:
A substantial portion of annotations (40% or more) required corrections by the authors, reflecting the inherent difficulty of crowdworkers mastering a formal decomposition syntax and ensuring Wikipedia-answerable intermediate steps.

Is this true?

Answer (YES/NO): NO